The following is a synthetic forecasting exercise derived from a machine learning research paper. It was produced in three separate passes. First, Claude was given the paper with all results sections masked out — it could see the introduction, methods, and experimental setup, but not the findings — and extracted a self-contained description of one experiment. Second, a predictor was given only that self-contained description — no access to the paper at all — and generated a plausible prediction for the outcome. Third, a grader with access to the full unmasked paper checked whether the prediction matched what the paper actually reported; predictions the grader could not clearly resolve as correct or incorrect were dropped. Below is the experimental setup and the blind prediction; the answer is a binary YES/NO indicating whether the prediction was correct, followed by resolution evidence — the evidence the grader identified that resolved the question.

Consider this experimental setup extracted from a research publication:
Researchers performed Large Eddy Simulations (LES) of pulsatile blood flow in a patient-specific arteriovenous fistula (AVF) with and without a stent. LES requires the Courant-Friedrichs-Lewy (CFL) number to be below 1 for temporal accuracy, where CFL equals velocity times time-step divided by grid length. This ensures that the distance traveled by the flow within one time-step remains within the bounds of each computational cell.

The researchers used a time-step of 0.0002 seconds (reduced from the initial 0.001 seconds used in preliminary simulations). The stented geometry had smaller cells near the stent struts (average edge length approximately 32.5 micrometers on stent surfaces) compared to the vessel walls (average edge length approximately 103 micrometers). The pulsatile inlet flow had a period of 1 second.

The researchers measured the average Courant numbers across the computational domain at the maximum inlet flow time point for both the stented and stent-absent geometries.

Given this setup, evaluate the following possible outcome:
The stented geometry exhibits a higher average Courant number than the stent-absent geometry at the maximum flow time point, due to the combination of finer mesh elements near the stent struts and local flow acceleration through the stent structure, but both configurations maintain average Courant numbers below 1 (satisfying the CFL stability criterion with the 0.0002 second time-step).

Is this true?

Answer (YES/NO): NO